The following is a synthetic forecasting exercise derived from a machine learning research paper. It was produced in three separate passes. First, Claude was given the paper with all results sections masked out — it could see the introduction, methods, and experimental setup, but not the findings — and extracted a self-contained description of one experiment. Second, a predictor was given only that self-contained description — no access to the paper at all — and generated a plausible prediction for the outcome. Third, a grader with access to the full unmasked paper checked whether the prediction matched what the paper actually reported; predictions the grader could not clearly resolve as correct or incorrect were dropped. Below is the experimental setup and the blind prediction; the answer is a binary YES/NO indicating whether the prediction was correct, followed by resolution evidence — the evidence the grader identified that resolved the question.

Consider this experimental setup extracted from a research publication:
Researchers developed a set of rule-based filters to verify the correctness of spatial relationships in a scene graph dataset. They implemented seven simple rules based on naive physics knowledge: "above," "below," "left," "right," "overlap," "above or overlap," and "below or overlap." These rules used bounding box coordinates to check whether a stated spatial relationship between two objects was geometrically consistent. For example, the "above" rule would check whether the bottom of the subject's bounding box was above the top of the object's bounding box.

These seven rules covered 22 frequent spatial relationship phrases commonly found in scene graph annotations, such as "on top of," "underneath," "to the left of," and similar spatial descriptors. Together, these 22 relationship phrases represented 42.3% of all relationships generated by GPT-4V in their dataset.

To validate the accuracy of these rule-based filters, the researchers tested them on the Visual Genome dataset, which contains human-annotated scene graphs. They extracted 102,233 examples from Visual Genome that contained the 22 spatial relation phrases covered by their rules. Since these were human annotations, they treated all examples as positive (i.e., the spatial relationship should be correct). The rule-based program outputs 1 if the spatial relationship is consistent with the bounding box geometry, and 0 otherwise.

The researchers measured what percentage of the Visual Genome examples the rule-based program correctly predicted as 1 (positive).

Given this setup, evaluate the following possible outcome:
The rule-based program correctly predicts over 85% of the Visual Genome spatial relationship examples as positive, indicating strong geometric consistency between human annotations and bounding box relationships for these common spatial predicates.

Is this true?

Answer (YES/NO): YES